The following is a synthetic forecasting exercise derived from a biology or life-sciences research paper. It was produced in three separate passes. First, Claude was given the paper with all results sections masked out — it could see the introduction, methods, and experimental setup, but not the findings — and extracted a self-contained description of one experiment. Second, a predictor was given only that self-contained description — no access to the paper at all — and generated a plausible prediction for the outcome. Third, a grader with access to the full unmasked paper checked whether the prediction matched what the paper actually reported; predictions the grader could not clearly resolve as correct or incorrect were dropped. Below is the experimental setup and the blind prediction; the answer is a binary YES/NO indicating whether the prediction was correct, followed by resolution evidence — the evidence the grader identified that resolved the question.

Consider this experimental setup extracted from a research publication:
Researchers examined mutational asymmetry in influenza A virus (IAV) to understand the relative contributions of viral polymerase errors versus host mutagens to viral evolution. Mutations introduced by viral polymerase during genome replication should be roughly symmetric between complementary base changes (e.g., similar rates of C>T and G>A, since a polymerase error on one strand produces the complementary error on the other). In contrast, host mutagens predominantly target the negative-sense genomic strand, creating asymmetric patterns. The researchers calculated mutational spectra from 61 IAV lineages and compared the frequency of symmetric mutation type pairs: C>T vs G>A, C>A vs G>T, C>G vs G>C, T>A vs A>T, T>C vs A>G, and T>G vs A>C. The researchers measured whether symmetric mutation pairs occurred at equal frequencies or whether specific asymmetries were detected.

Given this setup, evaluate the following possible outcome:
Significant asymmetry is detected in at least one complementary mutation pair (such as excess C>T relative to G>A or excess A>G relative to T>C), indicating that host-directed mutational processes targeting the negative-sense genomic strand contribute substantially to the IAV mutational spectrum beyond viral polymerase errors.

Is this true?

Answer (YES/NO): YES